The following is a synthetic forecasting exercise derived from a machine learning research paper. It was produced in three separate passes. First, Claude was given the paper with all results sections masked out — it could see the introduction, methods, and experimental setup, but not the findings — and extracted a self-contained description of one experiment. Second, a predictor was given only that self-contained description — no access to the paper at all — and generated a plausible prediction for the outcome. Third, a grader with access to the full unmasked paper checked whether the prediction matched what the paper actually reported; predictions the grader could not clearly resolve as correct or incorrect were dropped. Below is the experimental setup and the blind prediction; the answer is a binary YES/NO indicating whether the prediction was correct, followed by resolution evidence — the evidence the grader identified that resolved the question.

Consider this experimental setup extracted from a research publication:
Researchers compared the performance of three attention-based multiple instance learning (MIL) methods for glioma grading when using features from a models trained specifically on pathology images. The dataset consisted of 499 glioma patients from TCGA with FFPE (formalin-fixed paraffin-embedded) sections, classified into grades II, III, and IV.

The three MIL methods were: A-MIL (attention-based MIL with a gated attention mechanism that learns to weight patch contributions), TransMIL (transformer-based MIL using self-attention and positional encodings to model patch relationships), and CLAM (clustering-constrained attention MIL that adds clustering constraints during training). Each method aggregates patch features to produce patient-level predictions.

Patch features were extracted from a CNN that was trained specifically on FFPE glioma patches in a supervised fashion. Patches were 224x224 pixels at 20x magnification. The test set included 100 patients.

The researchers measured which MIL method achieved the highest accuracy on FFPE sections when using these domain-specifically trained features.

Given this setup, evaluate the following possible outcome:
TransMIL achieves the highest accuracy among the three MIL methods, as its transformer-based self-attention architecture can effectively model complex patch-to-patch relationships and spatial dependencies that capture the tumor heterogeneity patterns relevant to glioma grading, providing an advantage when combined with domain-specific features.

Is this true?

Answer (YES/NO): NO